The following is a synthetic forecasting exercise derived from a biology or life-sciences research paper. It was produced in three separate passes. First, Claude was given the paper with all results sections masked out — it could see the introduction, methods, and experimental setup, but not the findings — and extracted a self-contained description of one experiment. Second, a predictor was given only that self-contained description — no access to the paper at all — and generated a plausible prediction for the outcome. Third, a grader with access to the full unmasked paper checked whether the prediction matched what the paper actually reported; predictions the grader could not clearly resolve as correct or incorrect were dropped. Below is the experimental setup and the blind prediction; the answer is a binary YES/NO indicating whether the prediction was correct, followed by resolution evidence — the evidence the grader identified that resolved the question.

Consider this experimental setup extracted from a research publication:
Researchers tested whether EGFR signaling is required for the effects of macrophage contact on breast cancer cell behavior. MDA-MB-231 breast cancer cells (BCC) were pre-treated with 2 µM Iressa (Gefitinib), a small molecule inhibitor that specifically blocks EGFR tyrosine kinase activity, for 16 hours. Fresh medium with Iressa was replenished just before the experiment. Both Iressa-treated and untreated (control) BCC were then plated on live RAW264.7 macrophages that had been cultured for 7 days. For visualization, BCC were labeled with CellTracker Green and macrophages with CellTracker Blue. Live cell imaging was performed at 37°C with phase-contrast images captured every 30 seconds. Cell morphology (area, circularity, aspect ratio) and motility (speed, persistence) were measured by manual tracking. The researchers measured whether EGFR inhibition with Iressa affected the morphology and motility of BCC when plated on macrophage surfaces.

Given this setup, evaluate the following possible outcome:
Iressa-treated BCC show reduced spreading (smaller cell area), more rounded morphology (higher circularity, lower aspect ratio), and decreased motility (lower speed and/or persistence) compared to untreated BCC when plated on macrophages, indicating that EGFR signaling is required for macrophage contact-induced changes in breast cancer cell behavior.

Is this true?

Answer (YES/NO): NO